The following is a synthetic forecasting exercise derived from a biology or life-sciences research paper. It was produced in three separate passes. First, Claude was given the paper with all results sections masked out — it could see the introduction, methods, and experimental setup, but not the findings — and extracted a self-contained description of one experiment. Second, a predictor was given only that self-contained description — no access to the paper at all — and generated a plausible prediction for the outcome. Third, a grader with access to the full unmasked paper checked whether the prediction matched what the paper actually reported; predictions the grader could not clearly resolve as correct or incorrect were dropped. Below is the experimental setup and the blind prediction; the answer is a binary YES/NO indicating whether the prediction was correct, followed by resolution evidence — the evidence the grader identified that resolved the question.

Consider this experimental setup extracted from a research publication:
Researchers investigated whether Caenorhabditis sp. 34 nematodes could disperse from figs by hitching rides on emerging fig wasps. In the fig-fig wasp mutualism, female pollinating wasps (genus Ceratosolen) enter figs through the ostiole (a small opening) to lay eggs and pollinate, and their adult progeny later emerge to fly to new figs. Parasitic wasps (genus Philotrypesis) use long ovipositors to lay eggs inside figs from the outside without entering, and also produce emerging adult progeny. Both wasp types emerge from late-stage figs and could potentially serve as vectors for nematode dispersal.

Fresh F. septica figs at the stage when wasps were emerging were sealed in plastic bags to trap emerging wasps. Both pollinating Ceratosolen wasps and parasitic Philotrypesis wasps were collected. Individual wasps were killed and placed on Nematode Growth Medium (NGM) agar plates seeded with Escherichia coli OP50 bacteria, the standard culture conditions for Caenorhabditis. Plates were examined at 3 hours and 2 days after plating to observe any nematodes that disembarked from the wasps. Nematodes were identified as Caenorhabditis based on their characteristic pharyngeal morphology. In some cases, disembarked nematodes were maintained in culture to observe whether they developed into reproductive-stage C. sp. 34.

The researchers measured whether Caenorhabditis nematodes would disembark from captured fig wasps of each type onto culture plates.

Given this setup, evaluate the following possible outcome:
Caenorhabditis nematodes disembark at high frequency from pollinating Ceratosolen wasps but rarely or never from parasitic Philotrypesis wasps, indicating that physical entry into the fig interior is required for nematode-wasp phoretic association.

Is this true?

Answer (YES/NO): YES